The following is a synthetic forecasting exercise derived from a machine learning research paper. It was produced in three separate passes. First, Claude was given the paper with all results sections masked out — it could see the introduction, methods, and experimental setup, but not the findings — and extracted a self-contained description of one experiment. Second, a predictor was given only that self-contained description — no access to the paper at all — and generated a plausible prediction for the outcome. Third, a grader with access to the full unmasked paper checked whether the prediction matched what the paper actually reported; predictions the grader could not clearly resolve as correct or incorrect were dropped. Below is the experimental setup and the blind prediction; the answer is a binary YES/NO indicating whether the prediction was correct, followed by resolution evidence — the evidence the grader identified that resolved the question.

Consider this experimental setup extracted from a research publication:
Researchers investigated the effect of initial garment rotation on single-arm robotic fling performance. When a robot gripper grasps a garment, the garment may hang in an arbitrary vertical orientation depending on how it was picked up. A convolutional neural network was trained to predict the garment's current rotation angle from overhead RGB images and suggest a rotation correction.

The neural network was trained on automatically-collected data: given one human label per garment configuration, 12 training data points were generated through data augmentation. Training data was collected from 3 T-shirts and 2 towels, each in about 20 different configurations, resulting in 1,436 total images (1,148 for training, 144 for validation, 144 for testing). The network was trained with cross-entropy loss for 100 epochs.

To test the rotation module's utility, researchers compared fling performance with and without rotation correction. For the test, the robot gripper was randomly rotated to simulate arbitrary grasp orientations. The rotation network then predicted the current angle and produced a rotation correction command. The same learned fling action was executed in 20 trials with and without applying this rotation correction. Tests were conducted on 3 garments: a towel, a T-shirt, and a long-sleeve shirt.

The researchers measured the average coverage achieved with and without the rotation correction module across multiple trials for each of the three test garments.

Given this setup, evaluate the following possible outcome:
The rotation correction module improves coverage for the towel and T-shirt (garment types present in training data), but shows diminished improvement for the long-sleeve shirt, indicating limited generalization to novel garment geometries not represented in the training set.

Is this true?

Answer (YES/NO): YES